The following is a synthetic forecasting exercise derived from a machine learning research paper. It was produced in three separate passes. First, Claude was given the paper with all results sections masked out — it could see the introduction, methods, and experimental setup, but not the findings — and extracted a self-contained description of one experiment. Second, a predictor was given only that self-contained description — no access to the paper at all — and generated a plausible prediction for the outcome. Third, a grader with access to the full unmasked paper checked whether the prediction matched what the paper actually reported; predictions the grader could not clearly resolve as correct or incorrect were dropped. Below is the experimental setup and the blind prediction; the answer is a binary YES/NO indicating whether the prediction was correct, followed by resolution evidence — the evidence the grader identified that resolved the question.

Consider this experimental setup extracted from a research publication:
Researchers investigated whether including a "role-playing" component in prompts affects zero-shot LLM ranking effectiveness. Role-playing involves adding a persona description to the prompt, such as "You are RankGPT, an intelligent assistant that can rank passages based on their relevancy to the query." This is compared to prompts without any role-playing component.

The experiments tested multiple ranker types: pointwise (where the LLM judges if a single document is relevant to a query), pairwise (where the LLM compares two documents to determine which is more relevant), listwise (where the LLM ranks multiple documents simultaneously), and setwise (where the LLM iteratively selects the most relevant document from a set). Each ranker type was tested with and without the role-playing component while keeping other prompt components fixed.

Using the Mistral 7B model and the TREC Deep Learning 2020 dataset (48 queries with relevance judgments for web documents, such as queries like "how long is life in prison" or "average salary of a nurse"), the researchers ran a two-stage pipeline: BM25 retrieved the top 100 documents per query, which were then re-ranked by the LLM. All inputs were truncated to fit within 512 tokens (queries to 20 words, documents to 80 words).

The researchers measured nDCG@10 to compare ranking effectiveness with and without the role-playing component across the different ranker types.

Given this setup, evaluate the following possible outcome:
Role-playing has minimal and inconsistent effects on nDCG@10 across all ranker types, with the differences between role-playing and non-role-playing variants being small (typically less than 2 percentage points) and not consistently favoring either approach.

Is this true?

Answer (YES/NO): NO